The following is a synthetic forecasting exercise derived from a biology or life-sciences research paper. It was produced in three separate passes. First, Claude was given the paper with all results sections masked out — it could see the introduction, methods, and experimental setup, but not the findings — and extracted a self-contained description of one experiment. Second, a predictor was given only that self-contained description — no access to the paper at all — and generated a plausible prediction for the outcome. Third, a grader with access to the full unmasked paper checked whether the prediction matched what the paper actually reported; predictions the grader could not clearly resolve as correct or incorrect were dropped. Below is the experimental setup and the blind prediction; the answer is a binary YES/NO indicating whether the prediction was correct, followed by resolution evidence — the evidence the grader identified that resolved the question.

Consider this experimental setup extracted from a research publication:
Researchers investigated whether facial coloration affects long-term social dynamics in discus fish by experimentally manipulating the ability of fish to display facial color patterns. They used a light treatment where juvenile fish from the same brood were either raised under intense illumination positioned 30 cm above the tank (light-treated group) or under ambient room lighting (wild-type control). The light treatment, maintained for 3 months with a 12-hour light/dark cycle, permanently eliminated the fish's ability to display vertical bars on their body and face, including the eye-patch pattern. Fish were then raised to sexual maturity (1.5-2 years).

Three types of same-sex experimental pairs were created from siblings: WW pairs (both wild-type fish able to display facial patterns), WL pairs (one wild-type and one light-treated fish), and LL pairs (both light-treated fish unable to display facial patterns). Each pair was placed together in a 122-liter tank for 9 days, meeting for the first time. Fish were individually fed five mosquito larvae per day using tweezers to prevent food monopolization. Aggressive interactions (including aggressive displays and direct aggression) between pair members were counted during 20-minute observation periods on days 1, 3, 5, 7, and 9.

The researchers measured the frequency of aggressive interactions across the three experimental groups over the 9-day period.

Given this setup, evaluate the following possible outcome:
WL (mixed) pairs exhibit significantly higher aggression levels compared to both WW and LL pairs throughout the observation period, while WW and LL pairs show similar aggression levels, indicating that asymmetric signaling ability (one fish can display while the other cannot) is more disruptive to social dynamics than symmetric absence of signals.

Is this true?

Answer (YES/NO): NO